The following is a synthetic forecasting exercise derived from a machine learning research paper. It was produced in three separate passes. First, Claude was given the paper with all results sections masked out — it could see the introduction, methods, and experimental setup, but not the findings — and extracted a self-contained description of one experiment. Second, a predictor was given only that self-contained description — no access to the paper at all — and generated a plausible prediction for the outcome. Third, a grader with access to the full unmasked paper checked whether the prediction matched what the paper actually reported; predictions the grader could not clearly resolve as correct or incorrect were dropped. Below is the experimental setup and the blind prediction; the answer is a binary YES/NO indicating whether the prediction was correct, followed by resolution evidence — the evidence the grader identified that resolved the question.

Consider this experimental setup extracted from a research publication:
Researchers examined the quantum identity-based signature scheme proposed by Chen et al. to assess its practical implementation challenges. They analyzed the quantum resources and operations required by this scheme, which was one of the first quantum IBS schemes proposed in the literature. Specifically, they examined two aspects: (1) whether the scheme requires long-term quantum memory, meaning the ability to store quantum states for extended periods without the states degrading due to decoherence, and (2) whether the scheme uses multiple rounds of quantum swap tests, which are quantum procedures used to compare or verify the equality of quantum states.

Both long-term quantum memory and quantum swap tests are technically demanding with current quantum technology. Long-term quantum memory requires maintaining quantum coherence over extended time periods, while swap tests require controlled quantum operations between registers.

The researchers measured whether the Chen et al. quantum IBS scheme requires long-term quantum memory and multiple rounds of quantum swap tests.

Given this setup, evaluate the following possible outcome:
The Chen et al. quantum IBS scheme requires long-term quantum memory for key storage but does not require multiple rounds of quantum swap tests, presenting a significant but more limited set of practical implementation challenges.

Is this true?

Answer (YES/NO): NO